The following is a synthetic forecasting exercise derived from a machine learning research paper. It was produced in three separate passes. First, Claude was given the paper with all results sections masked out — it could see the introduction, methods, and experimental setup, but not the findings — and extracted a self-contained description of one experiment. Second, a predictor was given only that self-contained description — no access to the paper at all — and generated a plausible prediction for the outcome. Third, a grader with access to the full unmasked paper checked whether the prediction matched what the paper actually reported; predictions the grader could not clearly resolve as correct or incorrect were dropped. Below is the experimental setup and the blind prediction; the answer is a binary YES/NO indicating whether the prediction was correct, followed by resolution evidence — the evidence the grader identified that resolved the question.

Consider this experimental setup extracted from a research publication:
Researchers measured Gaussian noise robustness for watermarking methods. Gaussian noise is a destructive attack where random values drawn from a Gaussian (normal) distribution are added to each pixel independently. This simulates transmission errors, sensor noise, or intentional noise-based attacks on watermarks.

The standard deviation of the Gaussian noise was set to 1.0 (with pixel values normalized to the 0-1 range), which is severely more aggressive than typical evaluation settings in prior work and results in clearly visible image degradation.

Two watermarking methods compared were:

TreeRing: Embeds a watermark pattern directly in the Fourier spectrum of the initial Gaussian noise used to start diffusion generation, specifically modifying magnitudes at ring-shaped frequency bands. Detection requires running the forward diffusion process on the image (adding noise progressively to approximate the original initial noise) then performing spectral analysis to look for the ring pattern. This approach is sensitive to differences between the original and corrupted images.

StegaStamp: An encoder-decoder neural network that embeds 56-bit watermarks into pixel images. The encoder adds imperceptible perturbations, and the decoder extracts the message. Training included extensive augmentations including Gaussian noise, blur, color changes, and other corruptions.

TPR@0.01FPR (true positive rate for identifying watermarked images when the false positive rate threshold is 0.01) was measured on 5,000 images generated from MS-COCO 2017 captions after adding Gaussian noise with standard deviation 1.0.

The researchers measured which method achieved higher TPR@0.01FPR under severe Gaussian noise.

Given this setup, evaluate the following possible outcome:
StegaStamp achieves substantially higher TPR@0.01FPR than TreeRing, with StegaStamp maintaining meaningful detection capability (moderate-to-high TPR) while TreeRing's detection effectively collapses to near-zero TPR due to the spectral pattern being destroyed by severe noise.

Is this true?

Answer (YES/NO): NO